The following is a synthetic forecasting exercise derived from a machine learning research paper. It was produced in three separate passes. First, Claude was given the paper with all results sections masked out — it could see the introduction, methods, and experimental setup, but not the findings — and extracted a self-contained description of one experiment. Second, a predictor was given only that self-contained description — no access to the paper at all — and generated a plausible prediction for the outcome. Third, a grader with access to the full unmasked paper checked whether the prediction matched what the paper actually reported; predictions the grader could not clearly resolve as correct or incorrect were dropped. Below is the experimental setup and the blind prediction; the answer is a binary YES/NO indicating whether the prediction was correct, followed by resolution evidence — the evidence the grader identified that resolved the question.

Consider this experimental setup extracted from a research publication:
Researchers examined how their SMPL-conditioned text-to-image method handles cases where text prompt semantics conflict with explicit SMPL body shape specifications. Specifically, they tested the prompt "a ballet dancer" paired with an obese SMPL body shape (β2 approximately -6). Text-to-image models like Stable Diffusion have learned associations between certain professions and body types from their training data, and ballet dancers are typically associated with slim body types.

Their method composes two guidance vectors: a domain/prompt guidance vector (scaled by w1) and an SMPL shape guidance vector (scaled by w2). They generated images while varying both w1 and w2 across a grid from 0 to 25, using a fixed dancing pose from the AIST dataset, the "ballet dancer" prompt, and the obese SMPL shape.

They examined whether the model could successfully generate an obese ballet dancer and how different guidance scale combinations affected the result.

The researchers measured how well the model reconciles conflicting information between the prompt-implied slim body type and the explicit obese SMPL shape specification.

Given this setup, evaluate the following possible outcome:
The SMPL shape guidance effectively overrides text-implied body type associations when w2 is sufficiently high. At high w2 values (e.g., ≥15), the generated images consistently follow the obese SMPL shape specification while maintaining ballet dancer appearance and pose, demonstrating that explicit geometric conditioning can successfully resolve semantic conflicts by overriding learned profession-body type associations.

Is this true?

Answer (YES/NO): NO